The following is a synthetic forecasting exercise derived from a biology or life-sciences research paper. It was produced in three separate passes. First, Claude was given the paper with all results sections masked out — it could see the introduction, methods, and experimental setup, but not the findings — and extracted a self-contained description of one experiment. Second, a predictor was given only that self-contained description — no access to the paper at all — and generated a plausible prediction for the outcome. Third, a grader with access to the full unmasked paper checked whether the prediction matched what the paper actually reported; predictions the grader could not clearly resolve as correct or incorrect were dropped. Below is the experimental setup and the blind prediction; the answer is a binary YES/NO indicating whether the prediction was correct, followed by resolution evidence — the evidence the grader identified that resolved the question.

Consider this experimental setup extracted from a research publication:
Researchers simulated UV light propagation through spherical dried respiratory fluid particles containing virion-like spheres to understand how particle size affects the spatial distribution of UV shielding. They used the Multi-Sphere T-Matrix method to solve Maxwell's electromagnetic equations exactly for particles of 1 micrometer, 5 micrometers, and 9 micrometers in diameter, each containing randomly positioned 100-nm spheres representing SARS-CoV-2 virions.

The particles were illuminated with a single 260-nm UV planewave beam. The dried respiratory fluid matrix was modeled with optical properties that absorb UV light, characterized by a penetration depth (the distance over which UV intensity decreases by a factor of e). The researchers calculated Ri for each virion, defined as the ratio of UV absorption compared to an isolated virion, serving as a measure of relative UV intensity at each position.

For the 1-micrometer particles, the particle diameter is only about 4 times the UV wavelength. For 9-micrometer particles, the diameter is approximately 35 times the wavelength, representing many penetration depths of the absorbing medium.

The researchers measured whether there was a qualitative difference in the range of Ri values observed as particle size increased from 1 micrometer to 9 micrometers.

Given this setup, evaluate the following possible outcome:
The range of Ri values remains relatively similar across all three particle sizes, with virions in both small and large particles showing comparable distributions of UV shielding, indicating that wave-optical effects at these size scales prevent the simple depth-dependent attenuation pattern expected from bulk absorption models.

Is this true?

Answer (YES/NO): NO